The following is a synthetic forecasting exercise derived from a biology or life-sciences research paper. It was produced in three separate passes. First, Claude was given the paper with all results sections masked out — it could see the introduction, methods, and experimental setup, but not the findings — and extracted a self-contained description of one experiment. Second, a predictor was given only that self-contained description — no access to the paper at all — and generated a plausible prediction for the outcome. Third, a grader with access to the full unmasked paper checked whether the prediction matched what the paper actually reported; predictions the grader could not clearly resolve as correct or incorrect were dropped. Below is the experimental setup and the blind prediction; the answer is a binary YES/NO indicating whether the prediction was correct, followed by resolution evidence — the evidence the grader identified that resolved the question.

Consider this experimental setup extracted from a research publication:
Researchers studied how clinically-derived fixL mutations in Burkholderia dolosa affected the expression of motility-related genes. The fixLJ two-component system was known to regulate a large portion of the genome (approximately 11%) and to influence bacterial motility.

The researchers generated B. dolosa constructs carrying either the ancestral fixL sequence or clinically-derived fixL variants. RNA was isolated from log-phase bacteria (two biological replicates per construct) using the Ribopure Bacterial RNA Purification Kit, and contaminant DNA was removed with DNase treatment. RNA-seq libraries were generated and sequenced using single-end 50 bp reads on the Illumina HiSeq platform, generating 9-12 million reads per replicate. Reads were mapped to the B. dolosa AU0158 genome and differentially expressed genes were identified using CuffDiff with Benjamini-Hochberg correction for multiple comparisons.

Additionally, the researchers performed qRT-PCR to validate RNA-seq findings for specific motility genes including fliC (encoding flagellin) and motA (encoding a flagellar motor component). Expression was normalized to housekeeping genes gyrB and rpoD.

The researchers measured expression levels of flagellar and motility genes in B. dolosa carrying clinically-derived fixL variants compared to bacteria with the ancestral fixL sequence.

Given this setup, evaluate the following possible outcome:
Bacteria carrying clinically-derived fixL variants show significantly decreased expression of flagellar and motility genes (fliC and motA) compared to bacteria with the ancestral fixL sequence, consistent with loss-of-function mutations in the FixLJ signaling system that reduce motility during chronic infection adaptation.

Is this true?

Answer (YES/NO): NO